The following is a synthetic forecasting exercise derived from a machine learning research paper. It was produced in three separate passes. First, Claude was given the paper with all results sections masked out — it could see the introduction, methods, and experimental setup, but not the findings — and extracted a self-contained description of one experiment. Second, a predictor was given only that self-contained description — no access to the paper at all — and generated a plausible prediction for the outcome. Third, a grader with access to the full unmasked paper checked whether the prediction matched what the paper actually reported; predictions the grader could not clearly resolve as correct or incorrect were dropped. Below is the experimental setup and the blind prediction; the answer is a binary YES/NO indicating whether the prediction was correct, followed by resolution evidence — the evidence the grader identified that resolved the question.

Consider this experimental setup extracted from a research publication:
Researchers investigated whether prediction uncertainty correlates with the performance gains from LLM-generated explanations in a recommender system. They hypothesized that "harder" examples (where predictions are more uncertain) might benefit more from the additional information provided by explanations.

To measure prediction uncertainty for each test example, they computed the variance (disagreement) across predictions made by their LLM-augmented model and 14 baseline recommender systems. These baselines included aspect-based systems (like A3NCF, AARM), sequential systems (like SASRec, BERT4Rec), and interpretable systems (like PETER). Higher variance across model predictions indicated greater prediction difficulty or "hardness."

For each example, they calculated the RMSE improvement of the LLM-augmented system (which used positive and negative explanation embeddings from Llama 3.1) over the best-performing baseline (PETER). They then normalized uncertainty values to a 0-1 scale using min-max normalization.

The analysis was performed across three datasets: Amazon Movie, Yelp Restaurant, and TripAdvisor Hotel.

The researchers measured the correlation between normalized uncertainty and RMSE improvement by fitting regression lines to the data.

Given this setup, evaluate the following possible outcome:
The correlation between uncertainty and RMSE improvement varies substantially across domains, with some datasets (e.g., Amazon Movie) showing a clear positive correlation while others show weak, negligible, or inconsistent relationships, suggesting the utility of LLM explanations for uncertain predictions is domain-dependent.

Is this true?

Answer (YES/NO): NO